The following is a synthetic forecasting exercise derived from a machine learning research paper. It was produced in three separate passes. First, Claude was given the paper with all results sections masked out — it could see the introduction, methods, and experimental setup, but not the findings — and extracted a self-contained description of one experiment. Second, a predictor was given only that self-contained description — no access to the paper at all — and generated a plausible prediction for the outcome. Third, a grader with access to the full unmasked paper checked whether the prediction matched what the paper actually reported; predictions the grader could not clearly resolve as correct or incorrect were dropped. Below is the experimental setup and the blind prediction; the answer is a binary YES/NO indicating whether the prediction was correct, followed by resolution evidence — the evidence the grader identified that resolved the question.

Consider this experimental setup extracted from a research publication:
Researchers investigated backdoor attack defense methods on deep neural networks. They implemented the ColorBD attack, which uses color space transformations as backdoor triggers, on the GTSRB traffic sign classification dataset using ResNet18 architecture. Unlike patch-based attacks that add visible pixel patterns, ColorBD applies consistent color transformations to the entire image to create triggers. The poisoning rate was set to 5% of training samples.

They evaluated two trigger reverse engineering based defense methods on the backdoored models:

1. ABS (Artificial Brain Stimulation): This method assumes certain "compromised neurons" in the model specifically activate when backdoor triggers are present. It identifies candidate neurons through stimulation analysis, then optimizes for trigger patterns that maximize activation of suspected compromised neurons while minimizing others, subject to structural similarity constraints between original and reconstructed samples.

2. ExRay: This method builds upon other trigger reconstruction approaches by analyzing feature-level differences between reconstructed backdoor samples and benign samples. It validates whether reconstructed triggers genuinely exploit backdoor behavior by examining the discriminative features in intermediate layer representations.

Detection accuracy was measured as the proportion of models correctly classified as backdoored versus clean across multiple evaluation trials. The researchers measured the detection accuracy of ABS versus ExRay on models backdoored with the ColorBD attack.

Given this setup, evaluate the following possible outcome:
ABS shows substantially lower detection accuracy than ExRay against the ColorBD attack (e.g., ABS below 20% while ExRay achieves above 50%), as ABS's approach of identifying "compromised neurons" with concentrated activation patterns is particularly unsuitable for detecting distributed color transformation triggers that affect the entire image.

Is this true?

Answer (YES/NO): NO